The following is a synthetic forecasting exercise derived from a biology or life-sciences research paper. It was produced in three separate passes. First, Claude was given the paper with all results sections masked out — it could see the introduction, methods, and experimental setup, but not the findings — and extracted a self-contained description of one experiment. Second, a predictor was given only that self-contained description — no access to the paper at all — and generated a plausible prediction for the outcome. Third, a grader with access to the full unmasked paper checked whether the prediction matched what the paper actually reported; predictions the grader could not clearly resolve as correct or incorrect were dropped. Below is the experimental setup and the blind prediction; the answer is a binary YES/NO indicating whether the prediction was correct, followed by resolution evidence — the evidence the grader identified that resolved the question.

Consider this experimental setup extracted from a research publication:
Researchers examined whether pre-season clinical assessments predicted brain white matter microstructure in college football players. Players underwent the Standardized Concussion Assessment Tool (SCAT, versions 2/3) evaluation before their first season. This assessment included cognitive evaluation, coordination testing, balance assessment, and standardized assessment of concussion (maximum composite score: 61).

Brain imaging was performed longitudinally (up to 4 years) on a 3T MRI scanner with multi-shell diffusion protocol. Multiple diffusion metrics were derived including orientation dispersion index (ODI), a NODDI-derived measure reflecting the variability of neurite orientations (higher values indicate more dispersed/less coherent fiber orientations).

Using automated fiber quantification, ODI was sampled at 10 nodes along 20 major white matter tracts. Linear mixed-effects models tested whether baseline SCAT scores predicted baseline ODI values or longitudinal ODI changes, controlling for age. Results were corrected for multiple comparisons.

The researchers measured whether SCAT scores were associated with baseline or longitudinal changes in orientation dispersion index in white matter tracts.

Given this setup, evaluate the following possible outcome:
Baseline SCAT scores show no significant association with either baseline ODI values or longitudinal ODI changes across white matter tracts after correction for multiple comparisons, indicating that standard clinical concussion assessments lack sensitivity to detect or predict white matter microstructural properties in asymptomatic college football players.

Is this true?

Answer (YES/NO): YES